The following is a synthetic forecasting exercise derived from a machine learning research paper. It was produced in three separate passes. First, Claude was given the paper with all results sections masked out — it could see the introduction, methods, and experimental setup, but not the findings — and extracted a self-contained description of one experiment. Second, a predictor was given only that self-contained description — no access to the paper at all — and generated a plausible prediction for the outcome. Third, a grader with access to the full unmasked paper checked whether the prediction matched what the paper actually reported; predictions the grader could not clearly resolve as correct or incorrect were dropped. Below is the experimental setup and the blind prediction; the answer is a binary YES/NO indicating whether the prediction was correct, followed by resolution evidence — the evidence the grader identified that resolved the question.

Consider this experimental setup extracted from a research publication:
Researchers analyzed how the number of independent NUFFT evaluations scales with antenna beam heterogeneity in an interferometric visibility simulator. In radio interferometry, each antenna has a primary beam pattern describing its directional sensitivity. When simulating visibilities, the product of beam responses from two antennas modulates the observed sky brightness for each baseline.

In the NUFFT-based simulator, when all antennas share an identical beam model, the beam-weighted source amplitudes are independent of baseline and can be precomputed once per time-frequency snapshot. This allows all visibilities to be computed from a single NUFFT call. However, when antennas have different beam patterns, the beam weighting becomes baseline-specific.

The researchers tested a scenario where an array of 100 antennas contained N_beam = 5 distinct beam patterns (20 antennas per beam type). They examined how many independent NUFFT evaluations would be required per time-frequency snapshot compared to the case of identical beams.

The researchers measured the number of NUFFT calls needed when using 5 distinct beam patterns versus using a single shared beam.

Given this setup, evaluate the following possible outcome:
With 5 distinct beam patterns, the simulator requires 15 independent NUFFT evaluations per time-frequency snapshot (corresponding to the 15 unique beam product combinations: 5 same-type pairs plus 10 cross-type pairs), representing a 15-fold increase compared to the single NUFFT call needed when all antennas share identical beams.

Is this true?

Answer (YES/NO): YES